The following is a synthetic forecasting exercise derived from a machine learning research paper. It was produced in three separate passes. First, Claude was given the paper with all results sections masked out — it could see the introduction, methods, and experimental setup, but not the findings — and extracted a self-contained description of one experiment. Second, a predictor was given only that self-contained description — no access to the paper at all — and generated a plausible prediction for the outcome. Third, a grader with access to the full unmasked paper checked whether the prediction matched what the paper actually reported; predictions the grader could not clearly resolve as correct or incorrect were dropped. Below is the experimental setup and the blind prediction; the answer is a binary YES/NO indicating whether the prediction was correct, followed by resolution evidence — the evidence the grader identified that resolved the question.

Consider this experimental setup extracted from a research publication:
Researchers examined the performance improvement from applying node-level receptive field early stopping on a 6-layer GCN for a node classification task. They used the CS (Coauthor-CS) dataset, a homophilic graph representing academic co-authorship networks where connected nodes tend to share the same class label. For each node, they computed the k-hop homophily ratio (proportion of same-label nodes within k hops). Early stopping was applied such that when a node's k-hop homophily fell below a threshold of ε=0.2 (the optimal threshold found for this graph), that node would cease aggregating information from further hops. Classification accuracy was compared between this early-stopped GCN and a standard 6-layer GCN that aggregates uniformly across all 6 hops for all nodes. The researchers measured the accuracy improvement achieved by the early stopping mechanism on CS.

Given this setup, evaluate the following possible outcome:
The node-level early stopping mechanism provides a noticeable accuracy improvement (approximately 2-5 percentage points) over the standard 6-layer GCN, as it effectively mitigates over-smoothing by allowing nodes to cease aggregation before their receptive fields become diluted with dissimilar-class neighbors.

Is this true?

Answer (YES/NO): NO